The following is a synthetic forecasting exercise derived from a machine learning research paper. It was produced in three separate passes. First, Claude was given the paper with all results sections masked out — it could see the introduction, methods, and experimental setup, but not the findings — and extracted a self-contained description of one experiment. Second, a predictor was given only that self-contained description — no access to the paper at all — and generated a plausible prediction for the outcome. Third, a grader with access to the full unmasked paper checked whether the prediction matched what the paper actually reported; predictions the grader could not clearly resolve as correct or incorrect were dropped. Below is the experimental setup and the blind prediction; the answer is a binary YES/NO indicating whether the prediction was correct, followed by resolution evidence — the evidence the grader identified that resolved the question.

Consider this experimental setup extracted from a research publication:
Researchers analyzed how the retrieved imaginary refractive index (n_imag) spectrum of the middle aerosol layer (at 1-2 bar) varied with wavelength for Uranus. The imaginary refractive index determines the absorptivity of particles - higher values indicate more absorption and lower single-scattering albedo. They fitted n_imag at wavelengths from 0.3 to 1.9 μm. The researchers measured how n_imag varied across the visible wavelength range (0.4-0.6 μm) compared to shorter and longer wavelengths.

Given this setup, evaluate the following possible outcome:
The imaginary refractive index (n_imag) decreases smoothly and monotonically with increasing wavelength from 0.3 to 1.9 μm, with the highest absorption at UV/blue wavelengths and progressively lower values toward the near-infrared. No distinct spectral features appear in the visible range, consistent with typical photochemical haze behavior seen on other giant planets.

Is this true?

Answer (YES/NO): NO